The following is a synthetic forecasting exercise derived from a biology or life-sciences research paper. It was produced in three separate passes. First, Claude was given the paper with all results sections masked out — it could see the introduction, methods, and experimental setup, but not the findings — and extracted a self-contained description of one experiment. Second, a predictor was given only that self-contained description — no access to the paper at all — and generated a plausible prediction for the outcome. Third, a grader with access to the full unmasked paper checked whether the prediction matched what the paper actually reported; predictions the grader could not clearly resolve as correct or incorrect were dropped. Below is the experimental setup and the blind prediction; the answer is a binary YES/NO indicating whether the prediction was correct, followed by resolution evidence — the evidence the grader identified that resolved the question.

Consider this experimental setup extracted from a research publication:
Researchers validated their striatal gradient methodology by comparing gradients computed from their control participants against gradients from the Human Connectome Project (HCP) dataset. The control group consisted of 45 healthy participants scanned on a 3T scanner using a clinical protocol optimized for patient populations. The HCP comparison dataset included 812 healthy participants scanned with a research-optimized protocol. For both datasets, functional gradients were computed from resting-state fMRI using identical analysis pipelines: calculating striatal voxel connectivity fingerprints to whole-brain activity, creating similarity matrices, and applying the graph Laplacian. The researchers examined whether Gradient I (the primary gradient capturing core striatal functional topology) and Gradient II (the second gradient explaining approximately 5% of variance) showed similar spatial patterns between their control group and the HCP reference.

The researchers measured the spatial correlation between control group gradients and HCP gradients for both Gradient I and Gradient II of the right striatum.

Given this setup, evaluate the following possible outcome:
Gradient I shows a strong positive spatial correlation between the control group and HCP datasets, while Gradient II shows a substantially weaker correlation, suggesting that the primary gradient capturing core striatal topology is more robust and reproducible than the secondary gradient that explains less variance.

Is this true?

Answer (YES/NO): YES